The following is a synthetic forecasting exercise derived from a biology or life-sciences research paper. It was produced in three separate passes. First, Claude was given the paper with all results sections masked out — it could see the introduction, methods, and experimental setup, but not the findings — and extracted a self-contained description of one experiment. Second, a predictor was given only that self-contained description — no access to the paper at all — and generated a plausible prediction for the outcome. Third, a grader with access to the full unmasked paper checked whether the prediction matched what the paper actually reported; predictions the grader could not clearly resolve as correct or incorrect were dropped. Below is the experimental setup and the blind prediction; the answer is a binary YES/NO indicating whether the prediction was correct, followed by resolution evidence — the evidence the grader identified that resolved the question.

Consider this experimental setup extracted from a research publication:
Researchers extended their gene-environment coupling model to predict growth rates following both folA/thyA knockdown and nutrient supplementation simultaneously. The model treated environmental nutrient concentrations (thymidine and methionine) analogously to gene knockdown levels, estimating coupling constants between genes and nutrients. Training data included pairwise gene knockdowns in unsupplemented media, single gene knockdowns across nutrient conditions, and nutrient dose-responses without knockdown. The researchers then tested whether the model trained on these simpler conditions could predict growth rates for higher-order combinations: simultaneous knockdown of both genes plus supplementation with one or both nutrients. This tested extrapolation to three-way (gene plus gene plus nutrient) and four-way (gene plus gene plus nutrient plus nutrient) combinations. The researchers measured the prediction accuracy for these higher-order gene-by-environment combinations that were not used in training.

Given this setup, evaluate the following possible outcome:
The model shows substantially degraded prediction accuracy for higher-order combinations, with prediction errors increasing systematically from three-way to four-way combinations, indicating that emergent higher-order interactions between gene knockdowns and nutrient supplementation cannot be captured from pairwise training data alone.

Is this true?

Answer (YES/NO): NO